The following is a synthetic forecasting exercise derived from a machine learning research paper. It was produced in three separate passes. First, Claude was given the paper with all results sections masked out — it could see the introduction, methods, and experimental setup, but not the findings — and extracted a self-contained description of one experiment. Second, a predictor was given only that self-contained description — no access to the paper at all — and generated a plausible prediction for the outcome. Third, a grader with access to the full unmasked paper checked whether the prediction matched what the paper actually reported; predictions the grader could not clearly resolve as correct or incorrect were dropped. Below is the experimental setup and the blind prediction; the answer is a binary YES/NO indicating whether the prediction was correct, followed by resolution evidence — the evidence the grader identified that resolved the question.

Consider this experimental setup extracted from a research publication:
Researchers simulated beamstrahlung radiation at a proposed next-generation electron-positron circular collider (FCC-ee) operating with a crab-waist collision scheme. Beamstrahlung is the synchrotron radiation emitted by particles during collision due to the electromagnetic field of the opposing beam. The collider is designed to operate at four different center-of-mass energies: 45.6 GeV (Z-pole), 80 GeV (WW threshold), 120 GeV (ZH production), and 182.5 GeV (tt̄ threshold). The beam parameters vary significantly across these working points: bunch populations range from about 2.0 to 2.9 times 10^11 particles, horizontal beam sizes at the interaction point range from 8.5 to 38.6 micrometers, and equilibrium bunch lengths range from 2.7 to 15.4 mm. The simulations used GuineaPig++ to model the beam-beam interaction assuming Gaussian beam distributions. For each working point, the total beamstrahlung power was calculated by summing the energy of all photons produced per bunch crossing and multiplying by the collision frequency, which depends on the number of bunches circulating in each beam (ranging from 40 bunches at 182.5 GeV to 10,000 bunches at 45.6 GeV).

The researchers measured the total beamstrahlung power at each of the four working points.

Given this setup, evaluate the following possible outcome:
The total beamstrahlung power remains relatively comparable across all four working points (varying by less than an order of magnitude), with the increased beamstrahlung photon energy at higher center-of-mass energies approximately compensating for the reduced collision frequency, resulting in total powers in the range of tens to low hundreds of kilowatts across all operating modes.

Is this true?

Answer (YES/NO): NO